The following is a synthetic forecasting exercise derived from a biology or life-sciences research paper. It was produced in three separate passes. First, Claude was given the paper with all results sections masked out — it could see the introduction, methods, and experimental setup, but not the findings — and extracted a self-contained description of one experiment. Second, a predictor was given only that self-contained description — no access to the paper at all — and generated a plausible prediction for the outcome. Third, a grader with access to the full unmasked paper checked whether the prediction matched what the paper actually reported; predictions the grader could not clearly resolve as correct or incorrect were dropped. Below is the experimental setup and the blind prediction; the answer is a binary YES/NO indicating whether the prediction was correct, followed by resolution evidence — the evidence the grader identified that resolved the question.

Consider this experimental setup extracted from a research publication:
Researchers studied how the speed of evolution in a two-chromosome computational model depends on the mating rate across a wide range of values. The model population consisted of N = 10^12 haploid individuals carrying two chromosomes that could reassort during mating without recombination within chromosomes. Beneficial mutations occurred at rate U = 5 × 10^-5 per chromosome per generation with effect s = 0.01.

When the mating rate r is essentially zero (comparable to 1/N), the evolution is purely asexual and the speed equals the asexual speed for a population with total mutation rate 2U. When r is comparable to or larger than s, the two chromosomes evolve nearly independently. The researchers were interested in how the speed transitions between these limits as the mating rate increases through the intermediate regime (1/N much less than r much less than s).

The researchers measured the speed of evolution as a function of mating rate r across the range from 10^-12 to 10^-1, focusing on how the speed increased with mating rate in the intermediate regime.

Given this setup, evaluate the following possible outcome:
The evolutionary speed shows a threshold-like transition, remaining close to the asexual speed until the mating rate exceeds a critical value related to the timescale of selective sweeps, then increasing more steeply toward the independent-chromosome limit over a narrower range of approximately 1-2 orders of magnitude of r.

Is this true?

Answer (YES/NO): NO